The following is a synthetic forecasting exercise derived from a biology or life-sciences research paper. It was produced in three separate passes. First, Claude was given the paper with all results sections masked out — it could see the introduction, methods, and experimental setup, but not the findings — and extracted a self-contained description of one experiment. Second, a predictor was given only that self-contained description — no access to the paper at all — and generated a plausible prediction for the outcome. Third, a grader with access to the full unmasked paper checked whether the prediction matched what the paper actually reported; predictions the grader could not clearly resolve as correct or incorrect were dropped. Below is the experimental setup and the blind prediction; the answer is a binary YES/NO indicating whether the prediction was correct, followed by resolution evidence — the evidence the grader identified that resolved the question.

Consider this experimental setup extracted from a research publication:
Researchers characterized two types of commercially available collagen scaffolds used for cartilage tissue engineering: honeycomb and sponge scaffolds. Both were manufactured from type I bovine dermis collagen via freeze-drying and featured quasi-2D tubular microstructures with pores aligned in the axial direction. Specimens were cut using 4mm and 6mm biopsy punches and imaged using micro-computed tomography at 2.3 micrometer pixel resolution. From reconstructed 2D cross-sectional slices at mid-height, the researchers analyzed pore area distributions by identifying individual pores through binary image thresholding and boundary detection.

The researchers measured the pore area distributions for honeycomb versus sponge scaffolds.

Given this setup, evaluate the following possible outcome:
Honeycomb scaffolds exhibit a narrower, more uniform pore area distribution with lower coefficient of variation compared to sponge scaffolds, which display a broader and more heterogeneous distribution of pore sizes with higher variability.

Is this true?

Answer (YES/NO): NO